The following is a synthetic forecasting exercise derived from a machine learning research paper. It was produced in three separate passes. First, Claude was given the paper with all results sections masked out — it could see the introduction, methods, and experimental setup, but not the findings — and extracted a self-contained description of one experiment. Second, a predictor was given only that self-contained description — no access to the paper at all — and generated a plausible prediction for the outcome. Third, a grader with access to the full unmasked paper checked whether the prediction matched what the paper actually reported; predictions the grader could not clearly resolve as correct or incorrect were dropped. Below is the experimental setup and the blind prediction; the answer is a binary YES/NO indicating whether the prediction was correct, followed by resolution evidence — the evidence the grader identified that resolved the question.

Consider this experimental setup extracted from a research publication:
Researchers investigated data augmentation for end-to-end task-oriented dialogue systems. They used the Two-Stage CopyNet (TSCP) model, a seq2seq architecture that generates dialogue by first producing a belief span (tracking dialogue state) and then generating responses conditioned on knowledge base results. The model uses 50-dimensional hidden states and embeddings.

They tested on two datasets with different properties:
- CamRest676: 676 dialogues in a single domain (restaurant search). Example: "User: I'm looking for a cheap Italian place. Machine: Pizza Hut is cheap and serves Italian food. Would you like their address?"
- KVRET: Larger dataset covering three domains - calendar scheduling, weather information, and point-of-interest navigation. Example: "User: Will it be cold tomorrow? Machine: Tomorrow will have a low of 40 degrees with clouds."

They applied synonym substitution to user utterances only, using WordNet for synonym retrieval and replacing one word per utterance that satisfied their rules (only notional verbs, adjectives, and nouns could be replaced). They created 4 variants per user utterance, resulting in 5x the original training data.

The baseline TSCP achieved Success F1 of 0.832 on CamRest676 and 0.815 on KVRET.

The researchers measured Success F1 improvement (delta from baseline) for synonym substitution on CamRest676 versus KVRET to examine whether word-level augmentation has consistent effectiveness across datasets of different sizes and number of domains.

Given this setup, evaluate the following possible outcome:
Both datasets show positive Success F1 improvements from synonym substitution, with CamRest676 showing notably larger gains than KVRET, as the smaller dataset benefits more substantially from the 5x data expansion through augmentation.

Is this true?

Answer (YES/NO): YES